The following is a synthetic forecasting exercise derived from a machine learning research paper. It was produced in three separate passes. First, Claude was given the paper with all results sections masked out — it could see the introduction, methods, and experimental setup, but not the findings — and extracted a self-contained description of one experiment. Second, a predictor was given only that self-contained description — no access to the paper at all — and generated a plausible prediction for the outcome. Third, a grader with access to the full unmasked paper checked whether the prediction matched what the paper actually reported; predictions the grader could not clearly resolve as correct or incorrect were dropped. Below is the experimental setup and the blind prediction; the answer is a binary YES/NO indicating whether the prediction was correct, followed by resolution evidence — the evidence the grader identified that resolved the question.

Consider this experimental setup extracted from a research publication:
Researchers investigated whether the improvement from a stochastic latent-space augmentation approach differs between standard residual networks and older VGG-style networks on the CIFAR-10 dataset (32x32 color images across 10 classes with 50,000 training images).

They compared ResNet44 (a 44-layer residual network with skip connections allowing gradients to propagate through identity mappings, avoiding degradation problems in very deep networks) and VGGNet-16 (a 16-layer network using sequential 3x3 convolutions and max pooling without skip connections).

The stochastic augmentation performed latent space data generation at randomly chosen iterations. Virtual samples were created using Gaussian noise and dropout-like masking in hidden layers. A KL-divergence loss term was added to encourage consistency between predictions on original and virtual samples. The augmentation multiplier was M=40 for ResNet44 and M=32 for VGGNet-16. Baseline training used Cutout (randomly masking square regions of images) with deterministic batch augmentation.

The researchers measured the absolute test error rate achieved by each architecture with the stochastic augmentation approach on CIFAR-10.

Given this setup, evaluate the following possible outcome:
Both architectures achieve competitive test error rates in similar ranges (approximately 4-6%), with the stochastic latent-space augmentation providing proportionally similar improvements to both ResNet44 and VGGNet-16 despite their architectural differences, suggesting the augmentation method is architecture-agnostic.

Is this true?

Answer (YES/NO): NO